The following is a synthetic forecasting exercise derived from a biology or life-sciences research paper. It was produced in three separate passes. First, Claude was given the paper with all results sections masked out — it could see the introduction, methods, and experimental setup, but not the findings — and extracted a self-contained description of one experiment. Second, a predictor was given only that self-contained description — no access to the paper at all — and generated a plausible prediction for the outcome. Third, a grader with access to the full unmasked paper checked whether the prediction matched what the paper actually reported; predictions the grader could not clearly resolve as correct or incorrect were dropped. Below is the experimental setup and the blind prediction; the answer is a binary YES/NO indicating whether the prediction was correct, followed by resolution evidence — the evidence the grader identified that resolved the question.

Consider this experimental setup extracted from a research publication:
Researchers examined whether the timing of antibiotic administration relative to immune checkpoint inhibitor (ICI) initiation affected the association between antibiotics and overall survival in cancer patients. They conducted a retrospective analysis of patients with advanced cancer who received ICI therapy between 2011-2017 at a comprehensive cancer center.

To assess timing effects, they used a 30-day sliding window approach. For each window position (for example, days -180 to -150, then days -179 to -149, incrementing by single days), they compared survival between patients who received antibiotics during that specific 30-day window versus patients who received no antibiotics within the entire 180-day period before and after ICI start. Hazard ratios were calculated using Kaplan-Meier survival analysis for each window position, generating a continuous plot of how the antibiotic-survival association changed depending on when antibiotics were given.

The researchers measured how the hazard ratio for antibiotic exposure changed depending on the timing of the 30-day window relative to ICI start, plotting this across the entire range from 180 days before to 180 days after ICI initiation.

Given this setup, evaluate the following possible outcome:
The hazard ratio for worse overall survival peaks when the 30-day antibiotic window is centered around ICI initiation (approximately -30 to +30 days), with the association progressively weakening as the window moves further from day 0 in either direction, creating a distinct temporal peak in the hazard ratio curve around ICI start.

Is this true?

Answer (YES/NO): NO